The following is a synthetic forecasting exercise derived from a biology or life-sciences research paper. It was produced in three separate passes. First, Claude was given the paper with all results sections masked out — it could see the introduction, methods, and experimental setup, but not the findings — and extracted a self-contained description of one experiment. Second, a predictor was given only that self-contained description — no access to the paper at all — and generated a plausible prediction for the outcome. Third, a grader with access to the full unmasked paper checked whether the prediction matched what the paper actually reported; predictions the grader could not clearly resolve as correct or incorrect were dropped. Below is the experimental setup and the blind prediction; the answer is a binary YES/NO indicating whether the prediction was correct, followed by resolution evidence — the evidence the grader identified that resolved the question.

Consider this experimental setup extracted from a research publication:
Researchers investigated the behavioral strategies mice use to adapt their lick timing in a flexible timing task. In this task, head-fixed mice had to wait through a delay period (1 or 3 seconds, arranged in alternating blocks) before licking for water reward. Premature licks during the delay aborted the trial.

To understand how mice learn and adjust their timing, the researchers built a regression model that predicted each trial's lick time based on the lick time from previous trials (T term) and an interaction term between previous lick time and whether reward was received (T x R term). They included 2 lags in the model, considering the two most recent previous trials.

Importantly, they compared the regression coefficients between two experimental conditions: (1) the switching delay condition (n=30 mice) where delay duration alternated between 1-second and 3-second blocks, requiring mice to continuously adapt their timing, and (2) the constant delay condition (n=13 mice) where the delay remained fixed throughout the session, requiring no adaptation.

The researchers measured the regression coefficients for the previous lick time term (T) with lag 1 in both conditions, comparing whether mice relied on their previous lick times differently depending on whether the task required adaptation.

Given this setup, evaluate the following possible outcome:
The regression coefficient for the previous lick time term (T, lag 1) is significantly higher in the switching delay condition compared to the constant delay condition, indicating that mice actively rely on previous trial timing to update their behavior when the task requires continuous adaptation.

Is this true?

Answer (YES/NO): YES